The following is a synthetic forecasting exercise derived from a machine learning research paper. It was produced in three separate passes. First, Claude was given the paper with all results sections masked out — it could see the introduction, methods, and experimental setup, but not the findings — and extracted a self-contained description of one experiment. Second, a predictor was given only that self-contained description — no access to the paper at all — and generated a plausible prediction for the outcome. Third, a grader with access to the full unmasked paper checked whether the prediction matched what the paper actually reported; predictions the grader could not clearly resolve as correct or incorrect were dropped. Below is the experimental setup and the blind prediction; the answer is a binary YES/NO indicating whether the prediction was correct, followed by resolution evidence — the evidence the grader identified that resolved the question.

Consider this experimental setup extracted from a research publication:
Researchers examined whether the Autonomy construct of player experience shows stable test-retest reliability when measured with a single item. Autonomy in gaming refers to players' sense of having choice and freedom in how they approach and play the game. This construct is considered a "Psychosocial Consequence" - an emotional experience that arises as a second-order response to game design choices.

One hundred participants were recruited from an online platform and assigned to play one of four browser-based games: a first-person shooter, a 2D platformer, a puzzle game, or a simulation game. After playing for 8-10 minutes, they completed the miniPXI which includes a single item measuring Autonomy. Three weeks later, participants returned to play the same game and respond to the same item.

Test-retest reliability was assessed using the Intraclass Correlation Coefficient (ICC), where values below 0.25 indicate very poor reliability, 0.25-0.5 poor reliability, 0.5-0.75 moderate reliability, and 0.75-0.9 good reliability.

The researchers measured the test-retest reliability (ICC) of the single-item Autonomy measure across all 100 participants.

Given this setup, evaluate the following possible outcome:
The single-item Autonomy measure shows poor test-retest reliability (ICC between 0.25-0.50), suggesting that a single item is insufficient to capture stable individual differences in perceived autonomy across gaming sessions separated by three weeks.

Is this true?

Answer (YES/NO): NO